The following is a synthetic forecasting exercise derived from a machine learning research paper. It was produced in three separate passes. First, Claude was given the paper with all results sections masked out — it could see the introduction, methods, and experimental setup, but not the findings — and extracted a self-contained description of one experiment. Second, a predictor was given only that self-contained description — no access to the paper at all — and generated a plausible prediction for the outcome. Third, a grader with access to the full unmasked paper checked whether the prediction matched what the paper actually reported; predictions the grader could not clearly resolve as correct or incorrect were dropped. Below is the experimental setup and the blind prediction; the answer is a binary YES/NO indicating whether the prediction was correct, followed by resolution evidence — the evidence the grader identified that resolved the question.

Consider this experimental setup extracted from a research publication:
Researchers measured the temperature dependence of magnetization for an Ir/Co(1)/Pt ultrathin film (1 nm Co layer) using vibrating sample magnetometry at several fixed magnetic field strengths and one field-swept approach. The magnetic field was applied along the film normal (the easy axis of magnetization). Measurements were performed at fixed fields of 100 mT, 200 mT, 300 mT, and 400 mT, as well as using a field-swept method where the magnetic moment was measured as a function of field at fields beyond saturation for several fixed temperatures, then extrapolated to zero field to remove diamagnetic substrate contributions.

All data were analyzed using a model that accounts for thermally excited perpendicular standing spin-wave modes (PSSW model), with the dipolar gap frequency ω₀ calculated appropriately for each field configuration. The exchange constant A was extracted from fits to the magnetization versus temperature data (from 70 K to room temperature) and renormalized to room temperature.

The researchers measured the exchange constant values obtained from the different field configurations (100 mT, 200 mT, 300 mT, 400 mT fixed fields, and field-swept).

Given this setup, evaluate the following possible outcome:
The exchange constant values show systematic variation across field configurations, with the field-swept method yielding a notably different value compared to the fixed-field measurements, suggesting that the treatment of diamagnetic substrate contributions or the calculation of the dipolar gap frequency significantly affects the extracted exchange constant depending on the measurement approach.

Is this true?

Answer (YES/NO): NO